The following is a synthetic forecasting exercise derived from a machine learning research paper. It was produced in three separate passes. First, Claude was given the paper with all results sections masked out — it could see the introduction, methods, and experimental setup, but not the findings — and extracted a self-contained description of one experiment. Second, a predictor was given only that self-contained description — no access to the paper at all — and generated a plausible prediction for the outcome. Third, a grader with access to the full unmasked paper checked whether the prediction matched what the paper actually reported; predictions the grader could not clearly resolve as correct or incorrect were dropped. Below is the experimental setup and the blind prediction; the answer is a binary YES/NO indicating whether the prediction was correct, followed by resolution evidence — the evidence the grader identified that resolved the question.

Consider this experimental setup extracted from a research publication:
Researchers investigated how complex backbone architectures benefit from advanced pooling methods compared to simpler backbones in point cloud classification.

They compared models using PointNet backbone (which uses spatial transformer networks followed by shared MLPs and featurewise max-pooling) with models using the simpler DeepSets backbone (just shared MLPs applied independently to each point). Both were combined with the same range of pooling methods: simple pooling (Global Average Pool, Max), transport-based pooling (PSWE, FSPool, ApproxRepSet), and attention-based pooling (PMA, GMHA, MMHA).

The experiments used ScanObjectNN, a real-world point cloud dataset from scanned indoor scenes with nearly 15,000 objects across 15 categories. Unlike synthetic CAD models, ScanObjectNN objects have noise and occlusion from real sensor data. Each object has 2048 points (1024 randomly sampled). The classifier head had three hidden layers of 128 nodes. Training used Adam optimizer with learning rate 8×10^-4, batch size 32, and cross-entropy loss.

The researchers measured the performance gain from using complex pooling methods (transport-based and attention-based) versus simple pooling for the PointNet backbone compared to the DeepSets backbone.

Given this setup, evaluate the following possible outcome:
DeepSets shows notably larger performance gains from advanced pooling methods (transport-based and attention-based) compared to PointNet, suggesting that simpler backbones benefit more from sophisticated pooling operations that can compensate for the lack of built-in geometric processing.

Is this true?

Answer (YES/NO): YES